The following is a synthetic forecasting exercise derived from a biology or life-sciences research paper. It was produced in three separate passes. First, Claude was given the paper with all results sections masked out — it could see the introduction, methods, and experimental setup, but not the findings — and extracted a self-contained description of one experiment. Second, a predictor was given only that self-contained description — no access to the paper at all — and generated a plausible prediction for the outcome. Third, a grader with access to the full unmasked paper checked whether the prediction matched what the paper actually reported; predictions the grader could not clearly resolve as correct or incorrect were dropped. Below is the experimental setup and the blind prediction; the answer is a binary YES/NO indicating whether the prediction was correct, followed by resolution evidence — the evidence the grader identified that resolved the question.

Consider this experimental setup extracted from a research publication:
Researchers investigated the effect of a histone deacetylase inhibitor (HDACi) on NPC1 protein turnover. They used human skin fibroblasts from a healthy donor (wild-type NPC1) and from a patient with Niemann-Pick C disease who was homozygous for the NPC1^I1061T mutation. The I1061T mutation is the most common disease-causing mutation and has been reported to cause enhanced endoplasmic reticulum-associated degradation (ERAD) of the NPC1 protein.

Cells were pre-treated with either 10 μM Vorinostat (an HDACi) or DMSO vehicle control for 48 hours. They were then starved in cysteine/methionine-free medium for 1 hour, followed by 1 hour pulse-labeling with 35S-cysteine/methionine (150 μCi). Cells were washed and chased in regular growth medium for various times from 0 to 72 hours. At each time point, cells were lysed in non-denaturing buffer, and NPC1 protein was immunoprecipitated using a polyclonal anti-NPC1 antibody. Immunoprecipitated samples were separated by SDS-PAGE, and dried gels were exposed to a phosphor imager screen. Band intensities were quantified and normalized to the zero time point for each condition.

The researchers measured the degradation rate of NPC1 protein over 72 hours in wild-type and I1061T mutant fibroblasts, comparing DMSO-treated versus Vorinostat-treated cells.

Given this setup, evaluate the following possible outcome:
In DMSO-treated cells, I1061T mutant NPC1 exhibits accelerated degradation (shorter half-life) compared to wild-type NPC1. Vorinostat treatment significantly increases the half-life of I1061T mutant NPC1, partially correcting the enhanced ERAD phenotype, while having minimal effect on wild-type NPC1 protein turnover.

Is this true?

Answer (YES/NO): NO